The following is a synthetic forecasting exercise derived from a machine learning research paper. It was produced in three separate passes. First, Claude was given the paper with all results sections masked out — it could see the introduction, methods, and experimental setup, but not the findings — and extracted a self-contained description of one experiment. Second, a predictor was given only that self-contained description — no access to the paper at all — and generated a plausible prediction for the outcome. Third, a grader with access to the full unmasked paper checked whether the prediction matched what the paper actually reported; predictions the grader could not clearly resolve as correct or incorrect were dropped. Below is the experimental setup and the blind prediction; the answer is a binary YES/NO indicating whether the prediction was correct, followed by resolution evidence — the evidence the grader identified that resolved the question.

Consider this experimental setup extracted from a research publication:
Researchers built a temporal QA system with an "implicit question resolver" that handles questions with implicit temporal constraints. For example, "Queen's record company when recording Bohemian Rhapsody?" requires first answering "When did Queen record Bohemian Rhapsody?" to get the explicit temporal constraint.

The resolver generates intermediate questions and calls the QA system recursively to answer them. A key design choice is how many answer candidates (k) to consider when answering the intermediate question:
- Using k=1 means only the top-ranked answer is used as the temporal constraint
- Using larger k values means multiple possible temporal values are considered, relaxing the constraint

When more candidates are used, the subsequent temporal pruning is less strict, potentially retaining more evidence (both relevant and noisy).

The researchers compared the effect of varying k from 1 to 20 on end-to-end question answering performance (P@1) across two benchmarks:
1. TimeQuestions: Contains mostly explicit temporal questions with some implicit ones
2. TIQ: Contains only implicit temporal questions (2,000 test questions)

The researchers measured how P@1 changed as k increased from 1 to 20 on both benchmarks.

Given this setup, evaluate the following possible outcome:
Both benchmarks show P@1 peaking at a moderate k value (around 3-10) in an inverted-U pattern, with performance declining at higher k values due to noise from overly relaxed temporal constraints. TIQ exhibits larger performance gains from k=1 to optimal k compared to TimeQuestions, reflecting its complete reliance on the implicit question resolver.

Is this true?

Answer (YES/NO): NO